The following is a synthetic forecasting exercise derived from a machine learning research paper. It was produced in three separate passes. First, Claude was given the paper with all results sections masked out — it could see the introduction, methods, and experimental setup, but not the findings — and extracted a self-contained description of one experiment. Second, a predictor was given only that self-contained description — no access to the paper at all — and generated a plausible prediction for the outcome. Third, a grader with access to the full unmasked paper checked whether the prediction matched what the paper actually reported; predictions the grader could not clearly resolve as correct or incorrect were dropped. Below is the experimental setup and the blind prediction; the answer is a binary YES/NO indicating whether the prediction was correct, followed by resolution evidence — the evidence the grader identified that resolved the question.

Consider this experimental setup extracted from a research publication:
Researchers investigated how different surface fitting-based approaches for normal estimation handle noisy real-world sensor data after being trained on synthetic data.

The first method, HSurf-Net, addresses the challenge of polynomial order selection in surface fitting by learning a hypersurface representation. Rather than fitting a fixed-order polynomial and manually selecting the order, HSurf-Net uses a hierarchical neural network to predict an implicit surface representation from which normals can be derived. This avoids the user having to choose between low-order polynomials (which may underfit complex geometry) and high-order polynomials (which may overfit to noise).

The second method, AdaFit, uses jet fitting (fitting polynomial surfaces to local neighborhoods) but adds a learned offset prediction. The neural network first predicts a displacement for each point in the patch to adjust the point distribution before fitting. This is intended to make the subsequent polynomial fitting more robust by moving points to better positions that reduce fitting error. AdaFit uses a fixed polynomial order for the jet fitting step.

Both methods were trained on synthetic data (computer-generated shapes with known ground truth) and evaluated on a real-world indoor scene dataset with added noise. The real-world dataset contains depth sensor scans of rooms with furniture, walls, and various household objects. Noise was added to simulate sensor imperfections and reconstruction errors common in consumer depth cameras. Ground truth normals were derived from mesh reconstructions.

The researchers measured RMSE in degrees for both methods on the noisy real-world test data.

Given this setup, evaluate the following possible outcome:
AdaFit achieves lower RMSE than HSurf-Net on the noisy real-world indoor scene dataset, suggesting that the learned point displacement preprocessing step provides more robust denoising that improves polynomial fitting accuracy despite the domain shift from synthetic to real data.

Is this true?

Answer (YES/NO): NO